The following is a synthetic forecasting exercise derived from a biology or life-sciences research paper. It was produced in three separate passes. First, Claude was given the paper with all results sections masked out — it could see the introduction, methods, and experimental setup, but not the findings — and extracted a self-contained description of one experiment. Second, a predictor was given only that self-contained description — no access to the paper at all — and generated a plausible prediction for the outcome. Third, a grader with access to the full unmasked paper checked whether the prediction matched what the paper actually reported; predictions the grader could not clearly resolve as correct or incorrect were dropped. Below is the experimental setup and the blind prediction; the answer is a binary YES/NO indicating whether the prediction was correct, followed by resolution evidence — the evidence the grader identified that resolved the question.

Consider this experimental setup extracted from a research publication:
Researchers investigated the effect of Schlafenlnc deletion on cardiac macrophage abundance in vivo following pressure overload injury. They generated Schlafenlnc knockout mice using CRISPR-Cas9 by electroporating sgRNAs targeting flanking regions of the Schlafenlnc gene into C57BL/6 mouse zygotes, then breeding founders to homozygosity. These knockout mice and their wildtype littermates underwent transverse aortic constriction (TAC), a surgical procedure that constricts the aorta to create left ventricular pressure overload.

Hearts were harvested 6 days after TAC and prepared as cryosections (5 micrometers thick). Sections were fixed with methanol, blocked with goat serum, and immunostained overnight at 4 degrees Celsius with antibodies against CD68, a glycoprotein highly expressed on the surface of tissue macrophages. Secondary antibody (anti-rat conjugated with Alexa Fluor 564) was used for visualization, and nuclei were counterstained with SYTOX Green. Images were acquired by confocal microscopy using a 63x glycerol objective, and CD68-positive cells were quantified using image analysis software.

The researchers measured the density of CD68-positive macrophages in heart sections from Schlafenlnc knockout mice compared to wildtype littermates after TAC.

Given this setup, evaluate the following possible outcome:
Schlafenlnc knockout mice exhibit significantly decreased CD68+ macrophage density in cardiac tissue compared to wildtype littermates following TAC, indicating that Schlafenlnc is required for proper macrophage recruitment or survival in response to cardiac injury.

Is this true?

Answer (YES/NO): YES